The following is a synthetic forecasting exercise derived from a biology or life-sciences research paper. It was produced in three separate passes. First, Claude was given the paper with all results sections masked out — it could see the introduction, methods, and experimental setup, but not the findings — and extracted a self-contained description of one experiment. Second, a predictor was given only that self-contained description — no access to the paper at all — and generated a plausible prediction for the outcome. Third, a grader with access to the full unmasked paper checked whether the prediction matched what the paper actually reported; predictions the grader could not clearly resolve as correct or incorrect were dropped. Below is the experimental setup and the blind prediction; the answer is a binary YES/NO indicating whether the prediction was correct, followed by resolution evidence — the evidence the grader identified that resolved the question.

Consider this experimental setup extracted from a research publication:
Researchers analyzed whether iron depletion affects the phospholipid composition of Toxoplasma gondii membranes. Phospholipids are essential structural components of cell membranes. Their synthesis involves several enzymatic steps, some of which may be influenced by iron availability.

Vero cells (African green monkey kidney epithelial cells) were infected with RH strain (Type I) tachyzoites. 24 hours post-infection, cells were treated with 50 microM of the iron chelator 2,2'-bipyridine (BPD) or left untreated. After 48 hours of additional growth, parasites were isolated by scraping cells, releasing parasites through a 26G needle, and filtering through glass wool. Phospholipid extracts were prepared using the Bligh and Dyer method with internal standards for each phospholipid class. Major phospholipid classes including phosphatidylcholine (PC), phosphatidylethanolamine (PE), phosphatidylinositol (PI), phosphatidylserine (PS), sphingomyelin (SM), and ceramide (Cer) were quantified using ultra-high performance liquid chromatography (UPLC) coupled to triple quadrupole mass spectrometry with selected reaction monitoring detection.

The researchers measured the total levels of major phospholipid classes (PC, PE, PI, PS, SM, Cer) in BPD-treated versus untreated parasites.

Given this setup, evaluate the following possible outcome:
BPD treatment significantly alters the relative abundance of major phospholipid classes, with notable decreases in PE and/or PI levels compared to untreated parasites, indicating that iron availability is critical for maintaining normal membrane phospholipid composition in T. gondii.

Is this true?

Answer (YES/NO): NO